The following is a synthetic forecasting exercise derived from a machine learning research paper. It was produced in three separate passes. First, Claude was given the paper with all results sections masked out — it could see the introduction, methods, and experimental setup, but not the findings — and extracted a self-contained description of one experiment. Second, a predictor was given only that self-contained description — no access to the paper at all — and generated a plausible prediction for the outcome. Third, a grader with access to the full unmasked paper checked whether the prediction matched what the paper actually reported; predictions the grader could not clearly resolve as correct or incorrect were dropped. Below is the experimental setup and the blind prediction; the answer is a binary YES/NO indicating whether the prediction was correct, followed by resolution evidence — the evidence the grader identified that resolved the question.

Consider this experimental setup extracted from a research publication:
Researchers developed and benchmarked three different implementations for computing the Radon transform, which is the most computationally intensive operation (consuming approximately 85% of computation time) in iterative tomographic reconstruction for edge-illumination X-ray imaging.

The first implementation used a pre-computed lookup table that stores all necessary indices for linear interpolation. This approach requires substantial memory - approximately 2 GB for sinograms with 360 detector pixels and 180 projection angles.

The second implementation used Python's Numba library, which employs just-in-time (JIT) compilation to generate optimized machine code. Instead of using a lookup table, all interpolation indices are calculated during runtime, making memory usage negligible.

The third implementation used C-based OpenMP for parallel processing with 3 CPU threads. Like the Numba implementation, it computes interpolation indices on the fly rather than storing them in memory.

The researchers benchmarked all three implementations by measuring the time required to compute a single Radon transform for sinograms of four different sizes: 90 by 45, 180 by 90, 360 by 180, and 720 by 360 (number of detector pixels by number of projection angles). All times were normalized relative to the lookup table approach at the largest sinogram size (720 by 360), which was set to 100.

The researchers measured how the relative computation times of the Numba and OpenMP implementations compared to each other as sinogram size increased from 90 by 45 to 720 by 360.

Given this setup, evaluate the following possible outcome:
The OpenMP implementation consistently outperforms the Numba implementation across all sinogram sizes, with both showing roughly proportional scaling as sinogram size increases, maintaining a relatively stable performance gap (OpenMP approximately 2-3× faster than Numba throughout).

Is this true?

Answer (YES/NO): NO